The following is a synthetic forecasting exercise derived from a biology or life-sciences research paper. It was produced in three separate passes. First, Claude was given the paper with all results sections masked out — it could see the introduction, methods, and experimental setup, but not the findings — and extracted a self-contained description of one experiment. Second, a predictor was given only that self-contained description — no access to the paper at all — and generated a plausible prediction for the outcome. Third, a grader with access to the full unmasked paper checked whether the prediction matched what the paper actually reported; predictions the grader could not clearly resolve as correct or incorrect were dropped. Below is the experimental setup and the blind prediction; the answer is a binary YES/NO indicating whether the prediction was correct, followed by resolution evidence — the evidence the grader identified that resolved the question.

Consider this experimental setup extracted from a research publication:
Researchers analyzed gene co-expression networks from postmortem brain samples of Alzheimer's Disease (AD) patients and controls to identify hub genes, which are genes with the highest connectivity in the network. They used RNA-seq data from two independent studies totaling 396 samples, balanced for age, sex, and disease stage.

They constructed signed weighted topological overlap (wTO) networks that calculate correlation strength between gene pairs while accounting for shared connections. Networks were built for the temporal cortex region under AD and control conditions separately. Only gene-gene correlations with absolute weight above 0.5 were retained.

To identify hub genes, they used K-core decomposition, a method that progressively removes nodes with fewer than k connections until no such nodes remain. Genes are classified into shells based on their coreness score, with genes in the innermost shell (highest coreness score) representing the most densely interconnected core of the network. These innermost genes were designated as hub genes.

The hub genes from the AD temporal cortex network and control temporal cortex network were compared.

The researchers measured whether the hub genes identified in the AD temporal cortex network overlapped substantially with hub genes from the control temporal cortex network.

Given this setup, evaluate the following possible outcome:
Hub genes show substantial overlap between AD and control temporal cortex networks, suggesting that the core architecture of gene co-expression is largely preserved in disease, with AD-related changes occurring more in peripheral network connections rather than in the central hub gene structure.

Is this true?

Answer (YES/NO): NO